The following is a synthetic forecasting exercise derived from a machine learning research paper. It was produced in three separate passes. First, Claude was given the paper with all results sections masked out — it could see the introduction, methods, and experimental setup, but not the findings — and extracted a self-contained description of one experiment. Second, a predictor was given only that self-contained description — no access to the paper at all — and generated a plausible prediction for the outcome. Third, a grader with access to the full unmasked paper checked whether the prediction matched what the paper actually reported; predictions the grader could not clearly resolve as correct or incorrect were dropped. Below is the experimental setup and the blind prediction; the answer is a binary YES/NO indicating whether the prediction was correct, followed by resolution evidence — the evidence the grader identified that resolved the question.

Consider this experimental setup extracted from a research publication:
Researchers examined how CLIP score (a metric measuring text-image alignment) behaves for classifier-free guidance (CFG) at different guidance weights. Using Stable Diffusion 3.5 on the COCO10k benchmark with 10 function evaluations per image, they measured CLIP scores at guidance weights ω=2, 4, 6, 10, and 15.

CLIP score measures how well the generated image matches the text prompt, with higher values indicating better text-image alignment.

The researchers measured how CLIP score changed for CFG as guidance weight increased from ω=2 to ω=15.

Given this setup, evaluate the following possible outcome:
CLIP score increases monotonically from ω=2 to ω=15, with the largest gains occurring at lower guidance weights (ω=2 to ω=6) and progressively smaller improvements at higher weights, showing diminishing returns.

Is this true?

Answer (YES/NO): NO